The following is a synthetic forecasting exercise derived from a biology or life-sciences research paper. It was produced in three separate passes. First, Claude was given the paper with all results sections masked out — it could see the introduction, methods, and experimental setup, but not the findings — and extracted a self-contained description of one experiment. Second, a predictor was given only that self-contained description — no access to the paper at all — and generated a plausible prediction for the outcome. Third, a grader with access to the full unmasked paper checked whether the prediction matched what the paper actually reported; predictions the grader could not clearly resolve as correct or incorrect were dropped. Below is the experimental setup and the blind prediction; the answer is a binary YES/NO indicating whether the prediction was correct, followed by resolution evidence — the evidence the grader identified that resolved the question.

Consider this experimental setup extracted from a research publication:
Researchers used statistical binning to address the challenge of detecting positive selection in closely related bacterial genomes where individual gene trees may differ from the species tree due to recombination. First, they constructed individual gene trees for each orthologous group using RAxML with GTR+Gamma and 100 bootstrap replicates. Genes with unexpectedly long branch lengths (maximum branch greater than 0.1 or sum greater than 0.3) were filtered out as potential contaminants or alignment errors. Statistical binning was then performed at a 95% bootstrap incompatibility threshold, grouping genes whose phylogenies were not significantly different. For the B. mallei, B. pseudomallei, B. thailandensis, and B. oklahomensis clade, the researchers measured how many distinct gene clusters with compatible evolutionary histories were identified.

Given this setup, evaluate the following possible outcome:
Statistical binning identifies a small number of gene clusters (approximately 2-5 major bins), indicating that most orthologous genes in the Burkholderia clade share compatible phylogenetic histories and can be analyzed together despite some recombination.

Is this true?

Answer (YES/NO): NO